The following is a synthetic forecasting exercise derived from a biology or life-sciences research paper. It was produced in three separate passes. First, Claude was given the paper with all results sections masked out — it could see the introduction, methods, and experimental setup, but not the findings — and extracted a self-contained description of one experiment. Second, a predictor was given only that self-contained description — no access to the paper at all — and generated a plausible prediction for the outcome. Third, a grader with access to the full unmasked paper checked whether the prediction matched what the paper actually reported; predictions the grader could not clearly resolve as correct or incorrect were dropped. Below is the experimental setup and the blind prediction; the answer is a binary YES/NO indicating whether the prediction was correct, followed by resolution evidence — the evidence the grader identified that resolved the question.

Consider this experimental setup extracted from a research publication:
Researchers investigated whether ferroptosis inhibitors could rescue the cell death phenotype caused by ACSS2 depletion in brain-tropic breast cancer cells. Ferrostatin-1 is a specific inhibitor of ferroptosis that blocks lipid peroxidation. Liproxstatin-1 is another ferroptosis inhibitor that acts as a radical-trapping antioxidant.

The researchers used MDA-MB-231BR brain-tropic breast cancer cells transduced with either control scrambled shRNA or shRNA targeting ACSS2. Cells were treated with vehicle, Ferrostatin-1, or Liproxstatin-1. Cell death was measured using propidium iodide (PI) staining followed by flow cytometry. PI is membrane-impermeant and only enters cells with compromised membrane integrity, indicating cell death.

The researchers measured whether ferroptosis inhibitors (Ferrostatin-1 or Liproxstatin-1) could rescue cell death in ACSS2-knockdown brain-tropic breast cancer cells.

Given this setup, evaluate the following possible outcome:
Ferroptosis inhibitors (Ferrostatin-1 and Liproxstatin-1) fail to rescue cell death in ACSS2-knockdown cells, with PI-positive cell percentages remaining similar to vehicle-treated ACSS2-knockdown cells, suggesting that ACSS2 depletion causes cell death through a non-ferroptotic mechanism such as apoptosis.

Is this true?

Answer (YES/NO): NO